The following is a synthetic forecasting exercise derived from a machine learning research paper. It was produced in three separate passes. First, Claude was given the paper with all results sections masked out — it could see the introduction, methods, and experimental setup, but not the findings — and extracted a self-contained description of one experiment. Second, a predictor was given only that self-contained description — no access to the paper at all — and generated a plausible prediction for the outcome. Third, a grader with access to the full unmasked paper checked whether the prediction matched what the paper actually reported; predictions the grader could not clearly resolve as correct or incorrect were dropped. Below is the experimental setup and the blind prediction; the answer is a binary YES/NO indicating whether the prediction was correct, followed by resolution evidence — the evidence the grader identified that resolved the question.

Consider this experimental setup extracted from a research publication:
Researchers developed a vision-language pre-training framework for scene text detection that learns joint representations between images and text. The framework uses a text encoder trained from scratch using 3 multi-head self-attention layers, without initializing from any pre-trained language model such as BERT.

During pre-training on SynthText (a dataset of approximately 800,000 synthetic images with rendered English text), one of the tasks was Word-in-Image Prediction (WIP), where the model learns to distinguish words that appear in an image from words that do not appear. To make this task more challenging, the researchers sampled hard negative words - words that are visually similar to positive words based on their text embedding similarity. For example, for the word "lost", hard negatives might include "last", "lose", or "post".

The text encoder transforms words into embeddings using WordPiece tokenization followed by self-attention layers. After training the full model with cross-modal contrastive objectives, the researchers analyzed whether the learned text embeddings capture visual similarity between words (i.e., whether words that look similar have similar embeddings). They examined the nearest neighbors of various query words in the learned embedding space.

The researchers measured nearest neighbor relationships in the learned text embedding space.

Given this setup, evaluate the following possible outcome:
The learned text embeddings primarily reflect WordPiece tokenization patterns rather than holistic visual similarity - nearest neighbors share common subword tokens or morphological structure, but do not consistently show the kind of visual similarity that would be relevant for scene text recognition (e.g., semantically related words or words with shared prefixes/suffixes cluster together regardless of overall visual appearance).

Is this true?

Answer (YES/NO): NO